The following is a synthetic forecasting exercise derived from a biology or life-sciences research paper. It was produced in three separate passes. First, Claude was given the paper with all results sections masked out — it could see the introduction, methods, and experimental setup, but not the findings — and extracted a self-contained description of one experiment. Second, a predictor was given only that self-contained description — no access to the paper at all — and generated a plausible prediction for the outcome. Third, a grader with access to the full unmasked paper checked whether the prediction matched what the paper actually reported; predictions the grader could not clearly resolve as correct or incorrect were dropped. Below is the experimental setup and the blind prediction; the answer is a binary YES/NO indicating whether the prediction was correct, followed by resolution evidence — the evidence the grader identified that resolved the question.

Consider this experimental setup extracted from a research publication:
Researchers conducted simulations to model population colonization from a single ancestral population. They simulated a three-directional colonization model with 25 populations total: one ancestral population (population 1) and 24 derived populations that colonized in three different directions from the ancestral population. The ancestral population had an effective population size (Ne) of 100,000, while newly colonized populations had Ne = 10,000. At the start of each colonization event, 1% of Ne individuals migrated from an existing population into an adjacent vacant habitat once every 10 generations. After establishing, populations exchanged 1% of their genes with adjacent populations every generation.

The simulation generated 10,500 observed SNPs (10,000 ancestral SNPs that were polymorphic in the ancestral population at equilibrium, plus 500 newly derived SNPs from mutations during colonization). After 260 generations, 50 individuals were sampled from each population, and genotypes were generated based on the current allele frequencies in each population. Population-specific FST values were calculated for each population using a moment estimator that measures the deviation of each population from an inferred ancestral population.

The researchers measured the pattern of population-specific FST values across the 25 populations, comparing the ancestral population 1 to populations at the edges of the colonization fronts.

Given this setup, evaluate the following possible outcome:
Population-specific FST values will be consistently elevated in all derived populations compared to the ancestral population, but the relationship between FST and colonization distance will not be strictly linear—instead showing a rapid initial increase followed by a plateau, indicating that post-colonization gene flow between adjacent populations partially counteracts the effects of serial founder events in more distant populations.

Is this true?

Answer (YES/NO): NO